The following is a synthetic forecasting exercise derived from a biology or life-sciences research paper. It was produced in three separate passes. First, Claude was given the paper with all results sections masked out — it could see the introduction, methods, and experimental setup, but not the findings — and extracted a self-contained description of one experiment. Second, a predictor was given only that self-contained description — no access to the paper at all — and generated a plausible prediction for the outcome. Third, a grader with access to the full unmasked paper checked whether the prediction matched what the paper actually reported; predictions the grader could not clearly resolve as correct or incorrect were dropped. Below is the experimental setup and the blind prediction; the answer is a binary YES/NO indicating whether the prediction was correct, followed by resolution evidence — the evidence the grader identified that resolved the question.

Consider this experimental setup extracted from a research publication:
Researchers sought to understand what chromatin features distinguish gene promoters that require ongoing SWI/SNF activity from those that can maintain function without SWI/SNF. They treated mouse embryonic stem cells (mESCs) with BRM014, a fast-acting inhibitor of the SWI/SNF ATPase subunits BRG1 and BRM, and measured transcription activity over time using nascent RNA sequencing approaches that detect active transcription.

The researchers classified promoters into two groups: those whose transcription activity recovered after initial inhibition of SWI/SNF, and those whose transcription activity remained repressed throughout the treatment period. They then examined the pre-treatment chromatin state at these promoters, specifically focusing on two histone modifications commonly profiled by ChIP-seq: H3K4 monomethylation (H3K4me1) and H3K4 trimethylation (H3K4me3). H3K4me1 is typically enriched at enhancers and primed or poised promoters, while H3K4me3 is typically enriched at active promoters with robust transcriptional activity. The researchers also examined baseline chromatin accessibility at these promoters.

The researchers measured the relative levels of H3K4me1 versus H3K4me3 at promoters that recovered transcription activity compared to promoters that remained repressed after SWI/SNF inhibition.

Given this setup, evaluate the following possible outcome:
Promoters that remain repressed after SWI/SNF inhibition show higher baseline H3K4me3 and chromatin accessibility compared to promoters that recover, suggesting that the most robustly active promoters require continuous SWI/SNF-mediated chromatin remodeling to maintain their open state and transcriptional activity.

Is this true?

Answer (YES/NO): NO